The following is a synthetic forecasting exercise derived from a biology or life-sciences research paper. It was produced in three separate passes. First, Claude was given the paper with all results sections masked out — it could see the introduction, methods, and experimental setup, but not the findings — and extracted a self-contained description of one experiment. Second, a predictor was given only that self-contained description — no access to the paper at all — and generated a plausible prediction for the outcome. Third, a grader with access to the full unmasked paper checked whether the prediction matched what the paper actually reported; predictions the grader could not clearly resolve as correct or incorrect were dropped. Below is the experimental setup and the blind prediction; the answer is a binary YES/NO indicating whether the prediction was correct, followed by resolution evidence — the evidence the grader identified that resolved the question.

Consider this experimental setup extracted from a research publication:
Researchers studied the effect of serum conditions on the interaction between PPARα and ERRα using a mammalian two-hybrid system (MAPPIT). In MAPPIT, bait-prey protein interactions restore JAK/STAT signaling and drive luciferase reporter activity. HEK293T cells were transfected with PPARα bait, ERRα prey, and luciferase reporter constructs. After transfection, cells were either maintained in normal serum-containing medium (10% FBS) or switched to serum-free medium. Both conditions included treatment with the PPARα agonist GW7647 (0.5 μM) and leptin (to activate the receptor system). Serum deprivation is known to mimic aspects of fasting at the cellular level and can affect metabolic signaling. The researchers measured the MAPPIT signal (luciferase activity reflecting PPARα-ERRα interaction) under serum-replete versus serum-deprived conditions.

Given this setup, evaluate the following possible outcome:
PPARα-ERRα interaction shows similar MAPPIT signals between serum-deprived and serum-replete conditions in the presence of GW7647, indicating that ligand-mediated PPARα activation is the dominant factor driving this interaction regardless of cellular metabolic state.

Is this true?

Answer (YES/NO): NO